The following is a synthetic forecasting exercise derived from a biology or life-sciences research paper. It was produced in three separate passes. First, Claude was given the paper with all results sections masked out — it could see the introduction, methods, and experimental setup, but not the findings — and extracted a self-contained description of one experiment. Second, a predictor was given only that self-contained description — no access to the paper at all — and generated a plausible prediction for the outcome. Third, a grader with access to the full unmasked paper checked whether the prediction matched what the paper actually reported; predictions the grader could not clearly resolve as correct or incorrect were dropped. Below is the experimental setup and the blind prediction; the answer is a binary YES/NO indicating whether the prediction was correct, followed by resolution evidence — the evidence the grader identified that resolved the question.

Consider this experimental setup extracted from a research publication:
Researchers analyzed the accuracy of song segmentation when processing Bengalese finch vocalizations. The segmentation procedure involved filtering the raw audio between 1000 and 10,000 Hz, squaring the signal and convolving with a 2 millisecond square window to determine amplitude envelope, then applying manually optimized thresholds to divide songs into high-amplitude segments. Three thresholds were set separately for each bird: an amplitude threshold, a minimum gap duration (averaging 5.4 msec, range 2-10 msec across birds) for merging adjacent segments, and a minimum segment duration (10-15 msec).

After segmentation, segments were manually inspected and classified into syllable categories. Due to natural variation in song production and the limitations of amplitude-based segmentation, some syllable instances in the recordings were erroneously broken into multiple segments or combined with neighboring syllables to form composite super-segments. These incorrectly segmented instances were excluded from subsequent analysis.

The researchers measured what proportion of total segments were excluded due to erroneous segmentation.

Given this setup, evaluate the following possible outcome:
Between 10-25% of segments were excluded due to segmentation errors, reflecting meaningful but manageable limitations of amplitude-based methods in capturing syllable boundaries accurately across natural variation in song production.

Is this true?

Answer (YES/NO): NO